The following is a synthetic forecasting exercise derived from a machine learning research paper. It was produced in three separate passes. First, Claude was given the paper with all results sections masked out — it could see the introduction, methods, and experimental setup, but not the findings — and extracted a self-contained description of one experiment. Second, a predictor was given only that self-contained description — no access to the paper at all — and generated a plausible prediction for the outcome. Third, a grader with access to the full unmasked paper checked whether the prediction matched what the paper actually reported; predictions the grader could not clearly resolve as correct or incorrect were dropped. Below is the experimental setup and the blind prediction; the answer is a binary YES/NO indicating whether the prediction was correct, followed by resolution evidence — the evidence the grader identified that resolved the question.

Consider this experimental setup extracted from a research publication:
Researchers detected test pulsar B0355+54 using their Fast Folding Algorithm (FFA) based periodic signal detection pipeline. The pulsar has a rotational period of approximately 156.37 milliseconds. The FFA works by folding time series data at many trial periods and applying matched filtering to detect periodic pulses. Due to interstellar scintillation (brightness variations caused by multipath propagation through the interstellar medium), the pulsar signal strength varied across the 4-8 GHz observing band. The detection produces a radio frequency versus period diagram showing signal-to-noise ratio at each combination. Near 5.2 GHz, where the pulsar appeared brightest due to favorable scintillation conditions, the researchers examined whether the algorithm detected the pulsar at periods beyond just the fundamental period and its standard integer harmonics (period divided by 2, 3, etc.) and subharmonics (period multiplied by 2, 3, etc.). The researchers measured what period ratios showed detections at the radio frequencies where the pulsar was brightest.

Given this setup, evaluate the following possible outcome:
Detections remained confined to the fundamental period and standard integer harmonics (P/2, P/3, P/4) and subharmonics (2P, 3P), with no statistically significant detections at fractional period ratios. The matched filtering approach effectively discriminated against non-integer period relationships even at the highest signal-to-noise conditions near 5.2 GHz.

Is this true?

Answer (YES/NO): NO